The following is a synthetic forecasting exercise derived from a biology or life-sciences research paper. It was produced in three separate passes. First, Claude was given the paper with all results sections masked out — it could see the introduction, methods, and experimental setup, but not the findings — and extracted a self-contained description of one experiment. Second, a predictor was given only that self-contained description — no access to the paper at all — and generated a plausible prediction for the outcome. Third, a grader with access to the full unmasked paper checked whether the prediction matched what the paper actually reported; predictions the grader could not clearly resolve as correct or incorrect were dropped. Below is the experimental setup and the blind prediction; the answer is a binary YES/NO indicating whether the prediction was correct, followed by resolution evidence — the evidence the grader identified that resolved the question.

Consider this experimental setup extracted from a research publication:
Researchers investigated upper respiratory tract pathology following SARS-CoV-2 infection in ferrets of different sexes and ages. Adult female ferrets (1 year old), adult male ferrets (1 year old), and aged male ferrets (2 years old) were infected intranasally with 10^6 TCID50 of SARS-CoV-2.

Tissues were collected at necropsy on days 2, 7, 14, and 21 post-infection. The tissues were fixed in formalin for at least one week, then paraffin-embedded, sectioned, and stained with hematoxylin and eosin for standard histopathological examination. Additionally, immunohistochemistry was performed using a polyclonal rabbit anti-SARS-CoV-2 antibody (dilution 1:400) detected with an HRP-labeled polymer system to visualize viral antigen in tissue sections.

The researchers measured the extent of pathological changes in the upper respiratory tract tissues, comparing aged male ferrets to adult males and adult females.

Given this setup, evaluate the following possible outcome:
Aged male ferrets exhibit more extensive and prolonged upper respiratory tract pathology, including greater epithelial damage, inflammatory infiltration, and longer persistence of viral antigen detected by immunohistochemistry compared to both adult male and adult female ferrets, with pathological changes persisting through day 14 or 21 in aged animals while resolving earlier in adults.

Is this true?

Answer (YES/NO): YES